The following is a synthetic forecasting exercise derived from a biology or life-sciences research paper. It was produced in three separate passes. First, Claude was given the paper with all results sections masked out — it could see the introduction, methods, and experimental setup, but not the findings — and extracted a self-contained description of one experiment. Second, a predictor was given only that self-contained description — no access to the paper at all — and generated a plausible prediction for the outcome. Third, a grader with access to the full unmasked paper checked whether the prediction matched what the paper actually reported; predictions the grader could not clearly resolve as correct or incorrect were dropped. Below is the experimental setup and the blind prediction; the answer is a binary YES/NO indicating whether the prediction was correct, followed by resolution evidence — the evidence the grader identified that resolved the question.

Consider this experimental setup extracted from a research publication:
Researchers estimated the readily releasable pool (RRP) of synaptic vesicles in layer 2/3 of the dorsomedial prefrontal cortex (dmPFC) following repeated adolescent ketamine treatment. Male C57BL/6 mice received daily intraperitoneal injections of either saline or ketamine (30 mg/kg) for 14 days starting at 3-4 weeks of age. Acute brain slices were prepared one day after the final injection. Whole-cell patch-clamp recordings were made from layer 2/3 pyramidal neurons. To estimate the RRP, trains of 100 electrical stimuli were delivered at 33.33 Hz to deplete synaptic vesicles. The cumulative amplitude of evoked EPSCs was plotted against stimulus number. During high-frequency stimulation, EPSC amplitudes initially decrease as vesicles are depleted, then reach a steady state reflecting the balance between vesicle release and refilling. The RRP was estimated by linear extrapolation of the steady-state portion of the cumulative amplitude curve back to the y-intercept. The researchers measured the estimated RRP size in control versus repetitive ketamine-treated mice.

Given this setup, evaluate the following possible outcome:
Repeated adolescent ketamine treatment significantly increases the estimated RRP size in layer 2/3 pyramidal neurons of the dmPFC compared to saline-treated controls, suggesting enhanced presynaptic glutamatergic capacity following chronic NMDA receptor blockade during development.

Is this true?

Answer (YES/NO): NO